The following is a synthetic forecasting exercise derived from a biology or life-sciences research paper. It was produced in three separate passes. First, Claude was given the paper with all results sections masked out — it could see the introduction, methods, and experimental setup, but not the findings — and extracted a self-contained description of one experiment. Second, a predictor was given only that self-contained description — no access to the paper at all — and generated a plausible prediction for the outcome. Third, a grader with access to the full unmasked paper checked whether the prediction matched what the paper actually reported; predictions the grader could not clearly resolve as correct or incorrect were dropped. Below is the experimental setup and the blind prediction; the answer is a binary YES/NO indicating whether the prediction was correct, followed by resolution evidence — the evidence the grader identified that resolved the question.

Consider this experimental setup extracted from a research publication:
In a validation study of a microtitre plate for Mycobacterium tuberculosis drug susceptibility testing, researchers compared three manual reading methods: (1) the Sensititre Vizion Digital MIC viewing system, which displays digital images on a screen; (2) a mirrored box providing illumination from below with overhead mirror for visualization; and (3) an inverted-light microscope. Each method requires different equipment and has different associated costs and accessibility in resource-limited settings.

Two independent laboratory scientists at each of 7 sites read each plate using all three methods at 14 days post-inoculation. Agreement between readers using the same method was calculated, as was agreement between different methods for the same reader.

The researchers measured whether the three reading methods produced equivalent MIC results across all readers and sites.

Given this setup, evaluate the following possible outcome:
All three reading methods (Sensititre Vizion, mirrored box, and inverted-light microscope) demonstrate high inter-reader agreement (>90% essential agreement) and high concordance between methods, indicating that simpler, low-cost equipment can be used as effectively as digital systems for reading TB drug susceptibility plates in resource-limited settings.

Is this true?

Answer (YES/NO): NO